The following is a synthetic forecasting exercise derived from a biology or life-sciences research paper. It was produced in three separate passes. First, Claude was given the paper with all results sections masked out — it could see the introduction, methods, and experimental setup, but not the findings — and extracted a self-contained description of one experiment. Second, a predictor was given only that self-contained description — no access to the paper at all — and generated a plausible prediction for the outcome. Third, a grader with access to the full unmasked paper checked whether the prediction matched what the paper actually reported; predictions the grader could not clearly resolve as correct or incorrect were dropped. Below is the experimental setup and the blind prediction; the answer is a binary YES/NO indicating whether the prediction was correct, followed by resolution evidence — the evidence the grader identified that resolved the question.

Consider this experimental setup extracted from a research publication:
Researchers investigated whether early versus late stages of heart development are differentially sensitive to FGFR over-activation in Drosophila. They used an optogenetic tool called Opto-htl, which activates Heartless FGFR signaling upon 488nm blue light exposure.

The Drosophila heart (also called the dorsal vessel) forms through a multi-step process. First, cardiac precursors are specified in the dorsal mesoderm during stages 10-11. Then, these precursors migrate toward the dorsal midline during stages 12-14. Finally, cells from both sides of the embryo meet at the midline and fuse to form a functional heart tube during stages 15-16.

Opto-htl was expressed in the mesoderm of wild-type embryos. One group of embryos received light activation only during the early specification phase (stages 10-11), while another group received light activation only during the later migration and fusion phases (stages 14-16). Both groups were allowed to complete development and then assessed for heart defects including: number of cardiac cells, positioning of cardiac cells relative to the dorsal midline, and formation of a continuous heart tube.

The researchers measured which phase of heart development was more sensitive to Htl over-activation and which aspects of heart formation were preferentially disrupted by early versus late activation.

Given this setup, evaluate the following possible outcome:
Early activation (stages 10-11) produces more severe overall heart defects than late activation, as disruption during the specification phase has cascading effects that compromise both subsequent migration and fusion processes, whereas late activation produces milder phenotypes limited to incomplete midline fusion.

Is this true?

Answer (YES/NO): NO